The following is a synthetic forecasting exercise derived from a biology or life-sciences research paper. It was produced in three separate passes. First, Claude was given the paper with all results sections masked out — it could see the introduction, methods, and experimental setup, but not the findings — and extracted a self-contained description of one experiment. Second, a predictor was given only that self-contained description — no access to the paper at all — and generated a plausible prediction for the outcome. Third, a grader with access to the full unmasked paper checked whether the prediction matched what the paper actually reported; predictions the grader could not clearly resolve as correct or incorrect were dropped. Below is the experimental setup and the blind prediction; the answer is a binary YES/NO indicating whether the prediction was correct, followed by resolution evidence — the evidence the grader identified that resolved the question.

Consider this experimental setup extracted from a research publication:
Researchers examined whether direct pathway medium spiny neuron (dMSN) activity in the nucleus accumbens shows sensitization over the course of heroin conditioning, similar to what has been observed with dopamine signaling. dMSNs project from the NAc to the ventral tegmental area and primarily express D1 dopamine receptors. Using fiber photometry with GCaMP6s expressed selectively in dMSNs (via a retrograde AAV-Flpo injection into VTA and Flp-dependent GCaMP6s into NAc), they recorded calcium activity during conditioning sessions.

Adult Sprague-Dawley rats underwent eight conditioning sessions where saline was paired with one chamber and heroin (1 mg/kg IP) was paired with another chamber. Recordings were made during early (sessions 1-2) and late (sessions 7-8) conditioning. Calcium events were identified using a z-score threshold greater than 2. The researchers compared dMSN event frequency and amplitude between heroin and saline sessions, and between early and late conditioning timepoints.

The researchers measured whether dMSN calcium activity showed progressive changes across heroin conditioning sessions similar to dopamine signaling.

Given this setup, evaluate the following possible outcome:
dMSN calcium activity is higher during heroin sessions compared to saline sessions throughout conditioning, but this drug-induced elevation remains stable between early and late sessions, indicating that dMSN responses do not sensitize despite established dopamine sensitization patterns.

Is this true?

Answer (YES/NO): NO